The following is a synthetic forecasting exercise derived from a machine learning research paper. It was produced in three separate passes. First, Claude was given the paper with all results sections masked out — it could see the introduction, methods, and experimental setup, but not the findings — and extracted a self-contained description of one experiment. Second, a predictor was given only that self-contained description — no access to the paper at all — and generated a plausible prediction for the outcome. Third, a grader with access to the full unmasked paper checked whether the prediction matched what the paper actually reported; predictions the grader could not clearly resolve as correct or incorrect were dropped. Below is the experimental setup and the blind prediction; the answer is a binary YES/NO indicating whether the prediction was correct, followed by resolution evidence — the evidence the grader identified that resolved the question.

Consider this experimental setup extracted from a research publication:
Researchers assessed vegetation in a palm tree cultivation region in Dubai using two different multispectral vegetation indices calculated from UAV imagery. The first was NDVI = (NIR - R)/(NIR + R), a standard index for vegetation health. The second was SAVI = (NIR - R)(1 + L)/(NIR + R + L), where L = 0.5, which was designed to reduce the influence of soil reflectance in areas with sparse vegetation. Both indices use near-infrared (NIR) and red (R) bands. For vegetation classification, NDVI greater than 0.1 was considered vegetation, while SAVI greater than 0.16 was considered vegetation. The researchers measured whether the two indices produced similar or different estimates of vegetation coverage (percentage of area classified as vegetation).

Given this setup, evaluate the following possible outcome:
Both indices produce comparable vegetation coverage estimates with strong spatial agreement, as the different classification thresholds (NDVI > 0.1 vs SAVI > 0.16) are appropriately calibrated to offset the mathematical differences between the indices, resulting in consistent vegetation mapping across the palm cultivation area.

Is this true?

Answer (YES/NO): YES